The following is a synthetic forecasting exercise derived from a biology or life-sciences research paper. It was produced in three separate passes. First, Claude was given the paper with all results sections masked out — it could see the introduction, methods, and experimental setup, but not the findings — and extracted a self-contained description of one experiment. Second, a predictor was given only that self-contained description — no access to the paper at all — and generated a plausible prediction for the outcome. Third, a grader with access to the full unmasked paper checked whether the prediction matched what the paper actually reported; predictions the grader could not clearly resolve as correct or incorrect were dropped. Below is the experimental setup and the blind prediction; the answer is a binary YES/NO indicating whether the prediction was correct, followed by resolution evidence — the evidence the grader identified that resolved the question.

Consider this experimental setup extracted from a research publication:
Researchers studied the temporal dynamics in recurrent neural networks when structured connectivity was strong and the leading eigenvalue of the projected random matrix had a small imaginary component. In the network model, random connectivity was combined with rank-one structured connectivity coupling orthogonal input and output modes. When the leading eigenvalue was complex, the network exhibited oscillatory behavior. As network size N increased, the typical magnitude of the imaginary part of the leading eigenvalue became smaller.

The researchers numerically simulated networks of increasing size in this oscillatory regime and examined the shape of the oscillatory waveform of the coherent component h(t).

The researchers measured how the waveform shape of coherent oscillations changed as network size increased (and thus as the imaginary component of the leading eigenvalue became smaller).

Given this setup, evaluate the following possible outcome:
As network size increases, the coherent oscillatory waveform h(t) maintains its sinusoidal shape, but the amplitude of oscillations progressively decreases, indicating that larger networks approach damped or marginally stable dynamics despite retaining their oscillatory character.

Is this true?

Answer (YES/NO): NO